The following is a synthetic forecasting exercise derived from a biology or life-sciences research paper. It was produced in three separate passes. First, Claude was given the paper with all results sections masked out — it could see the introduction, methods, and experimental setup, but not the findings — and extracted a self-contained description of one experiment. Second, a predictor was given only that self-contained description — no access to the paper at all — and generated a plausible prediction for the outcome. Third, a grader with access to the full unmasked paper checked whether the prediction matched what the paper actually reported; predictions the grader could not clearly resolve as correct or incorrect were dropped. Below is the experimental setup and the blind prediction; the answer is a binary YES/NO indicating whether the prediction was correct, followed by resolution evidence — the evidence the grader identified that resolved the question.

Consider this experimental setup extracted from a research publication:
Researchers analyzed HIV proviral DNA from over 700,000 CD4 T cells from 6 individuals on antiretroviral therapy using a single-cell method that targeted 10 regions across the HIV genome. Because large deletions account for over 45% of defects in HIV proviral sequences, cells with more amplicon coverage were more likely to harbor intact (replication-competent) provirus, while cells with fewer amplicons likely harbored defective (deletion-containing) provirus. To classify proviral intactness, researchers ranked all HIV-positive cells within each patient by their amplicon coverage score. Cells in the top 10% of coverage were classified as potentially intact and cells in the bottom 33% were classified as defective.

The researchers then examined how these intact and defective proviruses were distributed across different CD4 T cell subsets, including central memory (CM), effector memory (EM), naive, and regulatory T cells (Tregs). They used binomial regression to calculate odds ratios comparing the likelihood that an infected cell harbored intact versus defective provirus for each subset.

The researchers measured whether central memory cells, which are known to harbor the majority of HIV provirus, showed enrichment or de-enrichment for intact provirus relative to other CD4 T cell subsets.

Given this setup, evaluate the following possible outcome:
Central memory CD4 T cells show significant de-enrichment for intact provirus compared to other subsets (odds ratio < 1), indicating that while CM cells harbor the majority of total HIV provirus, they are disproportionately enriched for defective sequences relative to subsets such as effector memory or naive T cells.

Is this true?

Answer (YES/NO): YES